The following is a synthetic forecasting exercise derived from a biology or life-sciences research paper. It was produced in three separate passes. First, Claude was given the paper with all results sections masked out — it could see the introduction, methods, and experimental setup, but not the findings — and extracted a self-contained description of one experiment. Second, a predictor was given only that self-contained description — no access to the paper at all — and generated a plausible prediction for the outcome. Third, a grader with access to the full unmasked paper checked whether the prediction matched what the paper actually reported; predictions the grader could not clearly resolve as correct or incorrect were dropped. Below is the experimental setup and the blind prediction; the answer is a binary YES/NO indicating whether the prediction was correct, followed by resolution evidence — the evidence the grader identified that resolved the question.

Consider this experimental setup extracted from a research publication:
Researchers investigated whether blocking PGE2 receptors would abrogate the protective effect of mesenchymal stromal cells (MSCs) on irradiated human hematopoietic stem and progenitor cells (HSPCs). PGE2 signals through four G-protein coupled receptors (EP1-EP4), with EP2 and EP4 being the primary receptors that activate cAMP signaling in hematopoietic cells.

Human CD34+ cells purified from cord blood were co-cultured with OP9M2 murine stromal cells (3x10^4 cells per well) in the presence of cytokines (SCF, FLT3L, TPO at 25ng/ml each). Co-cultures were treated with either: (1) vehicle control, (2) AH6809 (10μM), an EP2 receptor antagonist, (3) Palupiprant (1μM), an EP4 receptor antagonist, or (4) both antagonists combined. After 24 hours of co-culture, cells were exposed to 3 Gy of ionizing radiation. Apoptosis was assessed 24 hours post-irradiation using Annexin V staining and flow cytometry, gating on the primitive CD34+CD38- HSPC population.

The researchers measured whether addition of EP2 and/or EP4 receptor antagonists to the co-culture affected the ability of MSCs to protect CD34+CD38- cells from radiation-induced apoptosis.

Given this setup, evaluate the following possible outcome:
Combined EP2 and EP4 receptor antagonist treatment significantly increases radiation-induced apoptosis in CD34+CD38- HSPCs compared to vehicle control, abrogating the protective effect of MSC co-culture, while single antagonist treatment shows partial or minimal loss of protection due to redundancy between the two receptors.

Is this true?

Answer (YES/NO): YES